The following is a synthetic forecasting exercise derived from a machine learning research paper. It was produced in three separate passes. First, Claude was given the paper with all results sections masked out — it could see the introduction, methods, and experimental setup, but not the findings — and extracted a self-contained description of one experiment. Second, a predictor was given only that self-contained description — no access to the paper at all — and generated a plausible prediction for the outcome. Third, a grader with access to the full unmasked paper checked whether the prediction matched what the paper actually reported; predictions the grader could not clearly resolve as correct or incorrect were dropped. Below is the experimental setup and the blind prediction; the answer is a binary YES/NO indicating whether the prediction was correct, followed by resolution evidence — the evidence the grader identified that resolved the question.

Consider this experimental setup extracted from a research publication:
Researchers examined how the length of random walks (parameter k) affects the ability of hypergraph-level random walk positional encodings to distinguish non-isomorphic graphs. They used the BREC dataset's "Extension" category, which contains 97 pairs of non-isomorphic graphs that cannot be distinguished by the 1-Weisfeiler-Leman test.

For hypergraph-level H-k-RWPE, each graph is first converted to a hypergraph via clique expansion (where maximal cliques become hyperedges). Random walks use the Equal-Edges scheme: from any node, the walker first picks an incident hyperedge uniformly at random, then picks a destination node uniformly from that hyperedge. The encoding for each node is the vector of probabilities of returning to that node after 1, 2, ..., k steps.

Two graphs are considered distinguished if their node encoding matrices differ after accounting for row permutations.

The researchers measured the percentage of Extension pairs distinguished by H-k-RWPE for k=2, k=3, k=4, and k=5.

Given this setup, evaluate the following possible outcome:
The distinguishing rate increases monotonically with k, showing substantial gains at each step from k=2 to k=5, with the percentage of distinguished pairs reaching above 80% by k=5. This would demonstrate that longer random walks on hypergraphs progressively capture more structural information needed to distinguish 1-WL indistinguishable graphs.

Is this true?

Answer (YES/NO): NO